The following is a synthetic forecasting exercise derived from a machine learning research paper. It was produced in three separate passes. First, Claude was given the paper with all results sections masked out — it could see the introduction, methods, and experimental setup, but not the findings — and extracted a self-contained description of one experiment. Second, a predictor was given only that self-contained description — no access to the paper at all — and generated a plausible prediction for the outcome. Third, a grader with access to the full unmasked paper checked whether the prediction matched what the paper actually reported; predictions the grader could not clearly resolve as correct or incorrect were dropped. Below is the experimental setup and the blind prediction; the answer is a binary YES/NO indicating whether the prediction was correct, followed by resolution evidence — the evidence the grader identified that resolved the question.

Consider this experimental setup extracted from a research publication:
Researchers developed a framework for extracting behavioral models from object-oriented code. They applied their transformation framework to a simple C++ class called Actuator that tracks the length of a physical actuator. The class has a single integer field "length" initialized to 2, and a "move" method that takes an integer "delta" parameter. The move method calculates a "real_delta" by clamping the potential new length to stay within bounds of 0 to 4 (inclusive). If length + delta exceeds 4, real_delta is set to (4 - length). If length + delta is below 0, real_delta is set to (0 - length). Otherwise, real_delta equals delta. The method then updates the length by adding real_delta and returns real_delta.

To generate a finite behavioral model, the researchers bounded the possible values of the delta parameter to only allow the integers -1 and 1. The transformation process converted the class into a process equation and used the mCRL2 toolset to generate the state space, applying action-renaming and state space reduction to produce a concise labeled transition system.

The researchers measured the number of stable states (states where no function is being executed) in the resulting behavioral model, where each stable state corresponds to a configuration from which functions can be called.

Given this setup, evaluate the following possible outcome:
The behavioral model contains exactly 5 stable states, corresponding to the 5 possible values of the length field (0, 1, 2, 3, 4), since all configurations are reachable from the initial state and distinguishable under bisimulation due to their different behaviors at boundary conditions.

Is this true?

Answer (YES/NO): YES